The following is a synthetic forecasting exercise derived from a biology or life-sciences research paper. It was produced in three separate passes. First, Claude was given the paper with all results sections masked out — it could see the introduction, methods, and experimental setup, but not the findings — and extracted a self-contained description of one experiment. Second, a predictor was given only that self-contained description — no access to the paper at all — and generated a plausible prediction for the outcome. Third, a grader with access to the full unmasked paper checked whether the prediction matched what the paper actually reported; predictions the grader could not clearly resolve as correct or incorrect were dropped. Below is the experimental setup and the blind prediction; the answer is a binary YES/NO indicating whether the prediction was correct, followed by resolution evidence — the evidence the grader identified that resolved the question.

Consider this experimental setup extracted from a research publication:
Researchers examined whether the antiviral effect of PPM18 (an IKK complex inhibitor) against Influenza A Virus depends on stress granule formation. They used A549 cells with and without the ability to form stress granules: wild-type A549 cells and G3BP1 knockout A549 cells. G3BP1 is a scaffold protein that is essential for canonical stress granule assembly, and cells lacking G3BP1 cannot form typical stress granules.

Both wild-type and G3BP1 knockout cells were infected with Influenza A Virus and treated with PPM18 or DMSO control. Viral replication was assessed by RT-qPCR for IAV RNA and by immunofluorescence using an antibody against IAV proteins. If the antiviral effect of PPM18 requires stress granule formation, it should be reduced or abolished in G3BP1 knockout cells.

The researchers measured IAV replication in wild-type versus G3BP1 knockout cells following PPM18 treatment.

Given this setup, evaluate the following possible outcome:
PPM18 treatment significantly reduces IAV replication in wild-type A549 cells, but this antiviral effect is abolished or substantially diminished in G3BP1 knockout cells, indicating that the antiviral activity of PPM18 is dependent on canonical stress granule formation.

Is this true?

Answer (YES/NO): NO